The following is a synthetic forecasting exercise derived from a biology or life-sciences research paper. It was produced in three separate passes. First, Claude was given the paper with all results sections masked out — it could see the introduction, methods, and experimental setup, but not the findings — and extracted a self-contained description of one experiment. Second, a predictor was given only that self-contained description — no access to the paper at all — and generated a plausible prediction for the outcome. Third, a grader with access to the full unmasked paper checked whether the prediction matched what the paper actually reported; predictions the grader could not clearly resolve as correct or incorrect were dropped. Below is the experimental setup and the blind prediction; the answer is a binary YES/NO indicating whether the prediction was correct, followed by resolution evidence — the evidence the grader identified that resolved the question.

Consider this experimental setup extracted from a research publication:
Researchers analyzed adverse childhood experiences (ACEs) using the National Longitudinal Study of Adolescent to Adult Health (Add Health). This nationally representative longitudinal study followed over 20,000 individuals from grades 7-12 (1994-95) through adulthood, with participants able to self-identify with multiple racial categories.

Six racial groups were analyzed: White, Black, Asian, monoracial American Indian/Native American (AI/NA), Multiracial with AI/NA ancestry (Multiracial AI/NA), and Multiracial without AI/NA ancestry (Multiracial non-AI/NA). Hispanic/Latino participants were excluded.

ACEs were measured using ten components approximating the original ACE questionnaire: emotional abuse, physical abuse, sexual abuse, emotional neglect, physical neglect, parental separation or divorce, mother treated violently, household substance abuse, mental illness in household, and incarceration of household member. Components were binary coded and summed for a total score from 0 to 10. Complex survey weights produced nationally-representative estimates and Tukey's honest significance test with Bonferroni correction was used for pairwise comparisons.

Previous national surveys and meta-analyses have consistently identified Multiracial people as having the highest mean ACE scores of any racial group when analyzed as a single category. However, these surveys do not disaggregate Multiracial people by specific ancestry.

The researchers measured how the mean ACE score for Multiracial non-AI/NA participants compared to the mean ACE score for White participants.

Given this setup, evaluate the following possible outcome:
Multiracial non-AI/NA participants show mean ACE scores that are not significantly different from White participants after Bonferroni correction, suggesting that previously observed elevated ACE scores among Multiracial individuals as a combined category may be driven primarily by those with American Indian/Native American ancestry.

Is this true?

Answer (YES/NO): NO